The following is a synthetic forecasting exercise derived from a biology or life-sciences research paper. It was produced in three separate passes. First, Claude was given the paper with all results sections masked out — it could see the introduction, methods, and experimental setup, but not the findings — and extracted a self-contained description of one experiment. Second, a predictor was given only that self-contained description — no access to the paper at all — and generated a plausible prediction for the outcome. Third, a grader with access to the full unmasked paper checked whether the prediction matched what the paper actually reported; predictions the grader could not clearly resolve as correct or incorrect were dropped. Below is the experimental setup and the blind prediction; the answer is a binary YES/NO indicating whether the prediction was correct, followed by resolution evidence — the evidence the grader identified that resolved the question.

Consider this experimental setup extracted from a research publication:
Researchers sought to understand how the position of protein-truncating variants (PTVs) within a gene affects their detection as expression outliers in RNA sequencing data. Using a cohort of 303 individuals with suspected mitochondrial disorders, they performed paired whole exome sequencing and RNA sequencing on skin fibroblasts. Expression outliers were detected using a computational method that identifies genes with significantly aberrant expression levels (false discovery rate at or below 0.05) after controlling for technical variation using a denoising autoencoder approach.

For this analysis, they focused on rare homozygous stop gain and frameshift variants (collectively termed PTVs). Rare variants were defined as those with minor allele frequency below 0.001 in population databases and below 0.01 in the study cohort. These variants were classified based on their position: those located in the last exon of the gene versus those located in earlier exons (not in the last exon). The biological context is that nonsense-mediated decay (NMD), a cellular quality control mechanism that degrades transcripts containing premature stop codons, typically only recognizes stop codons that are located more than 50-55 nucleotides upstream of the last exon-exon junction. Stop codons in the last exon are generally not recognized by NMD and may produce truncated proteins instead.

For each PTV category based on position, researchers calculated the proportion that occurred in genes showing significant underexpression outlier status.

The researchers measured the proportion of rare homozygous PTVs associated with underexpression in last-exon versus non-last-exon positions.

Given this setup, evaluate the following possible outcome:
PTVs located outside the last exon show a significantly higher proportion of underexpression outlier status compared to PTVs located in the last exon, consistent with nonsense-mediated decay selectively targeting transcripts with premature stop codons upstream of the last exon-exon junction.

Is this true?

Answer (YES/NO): YES